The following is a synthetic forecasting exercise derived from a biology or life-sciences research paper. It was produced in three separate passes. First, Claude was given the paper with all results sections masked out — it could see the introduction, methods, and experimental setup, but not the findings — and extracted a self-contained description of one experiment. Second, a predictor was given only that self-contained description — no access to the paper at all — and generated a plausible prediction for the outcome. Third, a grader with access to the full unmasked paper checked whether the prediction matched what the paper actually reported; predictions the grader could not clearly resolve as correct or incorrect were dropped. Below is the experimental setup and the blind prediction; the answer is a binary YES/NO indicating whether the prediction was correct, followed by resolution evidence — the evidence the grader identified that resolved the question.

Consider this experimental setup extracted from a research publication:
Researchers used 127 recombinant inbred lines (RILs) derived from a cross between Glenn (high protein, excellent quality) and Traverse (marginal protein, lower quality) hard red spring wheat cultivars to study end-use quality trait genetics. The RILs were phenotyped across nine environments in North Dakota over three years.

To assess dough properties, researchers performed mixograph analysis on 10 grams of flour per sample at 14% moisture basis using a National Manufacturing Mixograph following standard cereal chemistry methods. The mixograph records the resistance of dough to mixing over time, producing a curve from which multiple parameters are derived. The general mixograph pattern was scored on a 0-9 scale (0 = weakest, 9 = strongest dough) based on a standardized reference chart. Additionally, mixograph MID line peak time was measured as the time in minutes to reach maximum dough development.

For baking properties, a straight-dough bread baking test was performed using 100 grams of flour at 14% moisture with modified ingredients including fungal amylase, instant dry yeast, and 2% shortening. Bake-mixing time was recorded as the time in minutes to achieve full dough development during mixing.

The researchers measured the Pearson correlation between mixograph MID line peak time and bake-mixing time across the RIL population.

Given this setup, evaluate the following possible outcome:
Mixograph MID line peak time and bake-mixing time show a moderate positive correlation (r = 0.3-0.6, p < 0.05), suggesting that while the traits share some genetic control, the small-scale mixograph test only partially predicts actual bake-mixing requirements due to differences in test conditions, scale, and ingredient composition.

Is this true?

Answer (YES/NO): NO